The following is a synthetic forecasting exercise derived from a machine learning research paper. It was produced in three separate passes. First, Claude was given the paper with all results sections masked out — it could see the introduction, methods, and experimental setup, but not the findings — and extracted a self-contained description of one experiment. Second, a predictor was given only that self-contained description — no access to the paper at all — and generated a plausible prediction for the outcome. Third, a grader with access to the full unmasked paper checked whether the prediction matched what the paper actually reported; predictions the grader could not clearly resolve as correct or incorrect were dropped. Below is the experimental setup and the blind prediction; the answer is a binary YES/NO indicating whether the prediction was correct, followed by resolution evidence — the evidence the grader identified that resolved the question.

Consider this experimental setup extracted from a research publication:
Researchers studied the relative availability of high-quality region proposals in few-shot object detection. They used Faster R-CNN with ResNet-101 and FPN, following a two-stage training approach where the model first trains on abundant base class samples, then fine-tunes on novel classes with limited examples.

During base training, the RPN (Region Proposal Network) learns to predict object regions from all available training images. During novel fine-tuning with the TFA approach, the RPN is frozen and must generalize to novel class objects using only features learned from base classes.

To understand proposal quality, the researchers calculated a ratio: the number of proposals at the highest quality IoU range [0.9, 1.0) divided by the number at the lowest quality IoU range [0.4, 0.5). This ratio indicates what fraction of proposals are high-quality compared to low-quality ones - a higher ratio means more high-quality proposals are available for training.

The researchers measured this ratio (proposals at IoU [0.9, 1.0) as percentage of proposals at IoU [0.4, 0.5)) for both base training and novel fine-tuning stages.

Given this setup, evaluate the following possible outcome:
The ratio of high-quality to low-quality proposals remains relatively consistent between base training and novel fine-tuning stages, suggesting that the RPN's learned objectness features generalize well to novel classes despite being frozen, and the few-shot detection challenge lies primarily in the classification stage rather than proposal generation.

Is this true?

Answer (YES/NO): NO